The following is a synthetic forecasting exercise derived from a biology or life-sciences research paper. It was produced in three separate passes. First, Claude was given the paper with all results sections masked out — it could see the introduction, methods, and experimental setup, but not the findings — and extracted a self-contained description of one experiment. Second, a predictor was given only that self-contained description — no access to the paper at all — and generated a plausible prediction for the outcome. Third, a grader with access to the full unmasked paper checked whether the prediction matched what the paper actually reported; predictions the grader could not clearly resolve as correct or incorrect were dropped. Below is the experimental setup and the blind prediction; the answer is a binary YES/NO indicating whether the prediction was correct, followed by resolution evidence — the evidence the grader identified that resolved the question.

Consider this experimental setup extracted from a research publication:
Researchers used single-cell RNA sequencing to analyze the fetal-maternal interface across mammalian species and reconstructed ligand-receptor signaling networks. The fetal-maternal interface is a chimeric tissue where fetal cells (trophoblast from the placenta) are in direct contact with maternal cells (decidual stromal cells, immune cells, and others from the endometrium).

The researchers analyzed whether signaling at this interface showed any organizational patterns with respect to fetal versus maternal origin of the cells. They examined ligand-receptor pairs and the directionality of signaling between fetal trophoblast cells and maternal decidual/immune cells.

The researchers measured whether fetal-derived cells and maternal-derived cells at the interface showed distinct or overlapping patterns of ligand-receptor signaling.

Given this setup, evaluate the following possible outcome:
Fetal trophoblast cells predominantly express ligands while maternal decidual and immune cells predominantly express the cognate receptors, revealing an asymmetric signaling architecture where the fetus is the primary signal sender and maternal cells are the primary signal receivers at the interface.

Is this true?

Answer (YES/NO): NO